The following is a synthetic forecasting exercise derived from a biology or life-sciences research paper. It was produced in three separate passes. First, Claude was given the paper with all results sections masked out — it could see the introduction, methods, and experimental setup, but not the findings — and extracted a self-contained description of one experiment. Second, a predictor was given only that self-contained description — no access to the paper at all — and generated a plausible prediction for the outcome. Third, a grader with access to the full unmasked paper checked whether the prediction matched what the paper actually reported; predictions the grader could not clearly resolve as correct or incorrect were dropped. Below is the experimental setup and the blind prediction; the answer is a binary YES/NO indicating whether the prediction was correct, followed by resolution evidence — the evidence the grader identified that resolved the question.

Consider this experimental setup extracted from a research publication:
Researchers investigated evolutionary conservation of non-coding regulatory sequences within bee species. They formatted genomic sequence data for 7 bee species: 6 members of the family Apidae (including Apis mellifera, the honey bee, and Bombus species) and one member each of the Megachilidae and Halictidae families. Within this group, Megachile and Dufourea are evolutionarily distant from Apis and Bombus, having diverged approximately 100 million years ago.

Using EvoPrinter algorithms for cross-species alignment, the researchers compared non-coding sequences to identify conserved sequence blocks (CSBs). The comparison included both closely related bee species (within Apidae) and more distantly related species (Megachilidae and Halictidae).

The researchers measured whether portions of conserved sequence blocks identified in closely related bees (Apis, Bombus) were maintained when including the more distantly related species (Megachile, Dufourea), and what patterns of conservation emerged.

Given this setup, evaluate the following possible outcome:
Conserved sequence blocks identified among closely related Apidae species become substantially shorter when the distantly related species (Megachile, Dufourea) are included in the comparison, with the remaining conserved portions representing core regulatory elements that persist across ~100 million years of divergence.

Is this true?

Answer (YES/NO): YES